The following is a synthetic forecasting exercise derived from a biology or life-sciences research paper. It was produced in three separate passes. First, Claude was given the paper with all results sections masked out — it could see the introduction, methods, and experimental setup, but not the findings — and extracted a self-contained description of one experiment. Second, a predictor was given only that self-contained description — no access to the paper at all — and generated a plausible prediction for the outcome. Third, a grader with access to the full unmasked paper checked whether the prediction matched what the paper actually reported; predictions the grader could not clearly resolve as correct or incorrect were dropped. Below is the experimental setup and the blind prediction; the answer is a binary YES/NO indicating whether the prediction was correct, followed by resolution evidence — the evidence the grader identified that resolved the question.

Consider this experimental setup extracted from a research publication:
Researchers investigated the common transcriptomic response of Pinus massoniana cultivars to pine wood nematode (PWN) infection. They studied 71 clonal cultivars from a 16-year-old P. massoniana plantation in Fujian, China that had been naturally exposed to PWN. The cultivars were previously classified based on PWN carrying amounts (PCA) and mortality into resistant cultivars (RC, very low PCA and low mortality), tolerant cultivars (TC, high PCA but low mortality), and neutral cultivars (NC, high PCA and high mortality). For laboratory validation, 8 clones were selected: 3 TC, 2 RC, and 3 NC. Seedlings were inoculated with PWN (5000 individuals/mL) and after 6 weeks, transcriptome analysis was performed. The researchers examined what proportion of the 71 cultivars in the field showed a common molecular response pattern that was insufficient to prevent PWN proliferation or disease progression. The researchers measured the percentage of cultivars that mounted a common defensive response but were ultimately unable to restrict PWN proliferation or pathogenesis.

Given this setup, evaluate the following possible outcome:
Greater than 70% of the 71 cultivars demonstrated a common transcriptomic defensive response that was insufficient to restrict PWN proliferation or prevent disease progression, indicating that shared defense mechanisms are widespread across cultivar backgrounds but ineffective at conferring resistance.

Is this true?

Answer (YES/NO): YES